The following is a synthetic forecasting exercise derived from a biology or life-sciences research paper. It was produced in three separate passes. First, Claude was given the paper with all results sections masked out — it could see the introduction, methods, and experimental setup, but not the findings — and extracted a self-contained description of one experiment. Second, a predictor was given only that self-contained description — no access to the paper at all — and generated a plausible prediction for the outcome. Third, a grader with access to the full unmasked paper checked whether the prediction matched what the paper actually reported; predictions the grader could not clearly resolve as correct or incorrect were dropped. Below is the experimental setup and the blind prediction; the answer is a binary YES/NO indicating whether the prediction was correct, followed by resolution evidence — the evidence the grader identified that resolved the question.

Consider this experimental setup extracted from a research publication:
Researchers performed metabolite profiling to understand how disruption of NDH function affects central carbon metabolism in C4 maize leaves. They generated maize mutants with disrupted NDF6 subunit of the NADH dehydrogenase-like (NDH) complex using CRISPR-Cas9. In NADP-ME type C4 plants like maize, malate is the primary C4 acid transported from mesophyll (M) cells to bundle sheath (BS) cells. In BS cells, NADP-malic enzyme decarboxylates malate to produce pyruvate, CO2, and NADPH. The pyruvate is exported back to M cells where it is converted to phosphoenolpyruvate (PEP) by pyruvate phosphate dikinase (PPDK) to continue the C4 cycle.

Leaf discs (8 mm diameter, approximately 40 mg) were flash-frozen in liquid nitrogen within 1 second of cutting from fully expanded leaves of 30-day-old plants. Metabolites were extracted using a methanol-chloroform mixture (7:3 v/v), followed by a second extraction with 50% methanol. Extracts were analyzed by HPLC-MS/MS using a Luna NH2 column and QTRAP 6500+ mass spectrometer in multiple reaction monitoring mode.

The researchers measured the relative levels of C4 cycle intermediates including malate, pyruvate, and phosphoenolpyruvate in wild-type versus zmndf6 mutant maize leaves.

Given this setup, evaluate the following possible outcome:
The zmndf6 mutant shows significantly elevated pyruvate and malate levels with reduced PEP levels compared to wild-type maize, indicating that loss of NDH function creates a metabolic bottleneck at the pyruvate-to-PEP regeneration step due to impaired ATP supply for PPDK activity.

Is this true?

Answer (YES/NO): NO